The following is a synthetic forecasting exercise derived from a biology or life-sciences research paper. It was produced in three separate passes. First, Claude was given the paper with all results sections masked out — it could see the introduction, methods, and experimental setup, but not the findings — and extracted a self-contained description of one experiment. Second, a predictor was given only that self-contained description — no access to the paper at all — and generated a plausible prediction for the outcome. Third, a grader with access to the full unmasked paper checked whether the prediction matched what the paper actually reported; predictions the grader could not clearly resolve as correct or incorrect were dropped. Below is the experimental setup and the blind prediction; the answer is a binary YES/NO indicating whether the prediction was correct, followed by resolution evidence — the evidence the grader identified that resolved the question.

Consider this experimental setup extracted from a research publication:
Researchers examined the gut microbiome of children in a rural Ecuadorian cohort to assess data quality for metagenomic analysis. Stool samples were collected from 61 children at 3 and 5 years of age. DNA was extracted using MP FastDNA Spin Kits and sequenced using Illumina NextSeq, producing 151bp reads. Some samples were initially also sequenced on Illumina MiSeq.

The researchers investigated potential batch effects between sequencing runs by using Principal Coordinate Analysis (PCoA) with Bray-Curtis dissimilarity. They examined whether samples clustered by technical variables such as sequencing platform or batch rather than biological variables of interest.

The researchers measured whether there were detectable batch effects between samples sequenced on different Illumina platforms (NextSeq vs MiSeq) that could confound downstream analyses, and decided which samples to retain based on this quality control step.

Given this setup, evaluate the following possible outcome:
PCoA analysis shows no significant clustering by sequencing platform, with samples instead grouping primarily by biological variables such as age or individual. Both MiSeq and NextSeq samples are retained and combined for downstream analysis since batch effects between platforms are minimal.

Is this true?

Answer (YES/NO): NO